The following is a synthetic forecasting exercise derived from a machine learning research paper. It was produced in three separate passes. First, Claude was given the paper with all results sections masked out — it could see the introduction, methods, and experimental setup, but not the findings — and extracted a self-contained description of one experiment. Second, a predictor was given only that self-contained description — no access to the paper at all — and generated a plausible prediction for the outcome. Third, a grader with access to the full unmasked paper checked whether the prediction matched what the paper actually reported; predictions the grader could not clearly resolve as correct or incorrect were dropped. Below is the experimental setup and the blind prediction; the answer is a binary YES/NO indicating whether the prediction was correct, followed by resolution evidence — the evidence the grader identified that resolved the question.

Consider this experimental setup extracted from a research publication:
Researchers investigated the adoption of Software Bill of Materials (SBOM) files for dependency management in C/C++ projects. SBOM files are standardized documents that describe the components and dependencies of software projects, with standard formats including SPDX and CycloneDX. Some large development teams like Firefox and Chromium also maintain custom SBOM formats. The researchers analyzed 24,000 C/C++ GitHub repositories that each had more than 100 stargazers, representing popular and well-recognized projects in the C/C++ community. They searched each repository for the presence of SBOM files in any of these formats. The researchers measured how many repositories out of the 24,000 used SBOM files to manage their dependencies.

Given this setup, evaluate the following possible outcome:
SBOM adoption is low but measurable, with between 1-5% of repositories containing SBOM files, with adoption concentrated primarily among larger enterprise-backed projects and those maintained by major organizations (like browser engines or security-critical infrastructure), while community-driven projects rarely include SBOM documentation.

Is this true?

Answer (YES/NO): NO